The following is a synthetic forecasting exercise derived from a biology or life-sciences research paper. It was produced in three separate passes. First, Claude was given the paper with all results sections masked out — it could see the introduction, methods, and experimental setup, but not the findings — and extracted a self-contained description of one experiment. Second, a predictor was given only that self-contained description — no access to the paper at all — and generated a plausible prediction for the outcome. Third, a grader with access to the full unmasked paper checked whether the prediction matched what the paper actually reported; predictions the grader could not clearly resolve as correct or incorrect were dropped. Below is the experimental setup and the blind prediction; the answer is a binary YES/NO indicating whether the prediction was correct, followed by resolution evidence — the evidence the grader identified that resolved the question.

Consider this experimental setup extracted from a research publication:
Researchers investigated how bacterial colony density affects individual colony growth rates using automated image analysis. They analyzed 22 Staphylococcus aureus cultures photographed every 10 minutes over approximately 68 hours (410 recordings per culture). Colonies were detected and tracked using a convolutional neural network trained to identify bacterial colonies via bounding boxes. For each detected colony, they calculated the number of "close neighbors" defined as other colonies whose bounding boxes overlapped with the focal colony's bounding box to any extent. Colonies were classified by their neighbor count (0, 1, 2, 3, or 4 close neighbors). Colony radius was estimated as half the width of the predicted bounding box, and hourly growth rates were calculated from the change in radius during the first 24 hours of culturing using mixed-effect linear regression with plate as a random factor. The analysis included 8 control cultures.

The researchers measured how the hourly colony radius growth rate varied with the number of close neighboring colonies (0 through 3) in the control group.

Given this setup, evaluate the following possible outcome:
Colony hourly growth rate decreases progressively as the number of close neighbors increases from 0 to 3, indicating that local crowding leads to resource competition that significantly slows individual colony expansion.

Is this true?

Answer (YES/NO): YES